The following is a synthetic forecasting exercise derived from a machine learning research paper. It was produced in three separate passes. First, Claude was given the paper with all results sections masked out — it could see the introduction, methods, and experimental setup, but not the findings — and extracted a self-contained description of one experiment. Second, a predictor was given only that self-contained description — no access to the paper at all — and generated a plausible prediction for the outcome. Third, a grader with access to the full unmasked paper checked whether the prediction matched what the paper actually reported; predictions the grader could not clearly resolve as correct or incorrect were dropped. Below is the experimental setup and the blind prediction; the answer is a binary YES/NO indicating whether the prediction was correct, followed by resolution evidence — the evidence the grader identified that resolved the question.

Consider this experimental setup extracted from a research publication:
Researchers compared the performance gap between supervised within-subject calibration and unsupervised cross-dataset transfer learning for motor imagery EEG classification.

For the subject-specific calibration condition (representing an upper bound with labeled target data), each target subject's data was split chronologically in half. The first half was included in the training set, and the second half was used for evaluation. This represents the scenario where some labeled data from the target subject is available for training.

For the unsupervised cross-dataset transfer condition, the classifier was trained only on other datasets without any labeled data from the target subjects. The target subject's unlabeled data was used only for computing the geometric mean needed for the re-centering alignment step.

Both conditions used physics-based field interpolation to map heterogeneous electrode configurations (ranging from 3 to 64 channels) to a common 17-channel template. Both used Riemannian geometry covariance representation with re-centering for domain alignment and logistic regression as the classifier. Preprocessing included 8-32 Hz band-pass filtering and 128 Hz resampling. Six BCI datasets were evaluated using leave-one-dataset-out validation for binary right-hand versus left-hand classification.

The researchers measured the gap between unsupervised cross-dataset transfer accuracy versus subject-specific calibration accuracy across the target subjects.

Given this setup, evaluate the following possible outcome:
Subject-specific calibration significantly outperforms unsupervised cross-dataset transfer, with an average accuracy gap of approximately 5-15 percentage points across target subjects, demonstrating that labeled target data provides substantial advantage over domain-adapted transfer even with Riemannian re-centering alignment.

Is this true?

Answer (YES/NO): NO